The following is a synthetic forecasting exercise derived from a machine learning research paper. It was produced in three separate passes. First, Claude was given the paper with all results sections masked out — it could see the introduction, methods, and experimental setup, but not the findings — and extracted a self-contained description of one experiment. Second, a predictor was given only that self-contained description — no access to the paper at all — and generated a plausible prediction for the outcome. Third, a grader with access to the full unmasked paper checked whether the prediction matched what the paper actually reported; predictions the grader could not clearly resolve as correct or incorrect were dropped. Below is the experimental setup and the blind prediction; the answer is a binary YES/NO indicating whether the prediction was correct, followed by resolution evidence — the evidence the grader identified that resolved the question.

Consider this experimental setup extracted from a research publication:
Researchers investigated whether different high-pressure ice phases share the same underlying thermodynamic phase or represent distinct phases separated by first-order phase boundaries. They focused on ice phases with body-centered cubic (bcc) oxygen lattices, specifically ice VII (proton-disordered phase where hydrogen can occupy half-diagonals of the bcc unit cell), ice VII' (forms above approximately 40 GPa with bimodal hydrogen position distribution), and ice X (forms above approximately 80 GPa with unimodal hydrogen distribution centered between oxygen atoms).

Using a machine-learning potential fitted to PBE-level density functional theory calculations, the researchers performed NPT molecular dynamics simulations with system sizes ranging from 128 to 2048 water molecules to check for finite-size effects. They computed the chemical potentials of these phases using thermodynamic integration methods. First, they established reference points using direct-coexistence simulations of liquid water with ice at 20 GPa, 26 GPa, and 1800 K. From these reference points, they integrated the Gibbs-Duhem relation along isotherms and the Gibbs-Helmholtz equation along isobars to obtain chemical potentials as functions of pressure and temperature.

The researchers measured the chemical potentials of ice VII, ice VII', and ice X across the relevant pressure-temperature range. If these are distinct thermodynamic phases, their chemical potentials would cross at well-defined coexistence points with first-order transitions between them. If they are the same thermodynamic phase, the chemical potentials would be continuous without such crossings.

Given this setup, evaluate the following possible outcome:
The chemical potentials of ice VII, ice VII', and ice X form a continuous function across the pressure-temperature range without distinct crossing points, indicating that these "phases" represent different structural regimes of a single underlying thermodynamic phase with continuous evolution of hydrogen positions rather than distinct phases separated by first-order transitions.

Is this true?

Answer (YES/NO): YES